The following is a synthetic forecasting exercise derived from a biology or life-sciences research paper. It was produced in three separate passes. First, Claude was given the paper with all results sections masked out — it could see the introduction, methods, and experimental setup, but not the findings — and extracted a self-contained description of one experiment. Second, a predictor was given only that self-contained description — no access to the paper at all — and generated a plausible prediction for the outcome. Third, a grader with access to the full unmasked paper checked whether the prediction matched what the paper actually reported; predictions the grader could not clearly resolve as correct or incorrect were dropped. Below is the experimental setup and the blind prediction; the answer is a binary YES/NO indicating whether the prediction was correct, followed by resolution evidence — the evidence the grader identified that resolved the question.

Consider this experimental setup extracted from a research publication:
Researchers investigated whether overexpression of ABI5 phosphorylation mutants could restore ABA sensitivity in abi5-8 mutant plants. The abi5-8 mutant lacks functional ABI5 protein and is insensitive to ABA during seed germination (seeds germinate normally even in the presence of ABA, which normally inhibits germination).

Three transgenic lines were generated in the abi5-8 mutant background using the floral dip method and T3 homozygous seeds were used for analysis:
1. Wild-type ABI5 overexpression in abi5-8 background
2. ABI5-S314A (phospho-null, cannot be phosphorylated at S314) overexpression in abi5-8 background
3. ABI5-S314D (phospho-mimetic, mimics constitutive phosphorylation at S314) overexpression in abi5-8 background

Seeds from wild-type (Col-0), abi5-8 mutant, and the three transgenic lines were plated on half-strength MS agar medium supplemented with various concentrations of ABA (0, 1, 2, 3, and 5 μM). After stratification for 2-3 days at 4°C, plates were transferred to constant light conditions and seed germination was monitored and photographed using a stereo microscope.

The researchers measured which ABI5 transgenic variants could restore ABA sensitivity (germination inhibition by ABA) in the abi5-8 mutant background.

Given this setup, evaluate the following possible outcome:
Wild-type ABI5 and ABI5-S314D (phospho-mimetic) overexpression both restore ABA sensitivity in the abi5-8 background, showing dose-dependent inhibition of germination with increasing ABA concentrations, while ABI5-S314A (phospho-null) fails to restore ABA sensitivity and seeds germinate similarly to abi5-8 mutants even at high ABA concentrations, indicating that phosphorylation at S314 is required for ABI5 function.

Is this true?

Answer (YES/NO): NO